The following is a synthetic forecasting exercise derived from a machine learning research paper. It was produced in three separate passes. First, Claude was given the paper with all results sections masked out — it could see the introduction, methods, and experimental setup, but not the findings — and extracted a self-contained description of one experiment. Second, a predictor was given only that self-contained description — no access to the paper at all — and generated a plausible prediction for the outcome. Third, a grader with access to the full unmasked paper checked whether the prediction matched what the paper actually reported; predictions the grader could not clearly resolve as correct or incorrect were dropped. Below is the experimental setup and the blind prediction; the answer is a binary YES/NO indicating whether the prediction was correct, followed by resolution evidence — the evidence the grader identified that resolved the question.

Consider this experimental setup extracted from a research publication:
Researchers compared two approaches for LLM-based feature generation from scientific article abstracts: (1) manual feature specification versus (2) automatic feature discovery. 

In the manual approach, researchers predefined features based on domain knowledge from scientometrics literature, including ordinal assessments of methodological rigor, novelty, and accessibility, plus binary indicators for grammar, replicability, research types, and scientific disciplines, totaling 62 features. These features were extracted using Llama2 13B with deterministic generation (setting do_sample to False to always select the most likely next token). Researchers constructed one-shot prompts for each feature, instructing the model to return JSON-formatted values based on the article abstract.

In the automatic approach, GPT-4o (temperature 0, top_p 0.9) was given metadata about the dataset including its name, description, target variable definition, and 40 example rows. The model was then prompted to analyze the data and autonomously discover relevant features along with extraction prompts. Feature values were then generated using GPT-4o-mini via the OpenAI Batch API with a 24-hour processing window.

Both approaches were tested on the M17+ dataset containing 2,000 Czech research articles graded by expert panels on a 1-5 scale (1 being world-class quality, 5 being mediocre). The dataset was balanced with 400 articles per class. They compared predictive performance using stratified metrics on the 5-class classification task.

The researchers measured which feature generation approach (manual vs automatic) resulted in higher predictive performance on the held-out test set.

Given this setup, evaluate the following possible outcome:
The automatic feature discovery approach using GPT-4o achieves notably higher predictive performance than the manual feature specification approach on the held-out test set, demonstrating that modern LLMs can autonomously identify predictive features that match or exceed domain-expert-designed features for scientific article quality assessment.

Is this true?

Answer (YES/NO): NO